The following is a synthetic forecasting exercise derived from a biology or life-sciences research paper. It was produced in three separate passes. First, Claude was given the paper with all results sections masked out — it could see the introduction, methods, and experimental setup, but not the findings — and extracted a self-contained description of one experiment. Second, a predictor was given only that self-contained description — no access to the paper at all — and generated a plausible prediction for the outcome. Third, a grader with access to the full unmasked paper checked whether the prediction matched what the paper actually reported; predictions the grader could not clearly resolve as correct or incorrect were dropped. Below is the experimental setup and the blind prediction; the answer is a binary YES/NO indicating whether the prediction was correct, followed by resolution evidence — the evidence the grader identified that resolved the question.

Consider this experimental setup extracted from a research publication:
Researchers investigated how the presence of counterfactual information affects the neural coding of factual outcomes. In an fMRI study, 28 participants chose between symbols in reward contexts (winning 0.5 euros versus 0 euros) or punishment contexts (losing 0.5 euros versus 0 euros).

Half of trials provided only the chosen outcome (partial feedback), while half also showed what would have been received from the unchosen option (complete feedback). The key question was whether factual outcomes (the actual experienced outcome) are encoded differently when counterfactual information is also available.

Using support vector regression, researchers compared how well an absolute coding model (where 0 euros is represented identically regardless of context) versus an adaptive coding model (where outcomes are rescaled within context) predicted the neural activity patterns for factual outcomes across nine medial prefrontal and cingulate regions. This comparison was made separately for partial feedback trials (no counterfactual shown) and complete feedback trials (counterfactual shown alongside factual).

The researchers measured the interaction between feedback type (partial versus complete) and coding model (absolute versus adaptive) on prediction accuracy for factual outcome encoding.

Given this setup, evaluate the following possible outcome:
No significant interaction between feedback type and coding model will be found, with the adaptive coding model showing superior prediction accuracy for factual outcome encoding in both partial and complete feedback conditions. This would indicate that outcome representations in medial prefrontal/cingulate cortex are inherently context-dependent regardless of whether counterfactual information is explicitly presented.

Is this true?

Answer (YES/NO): NO